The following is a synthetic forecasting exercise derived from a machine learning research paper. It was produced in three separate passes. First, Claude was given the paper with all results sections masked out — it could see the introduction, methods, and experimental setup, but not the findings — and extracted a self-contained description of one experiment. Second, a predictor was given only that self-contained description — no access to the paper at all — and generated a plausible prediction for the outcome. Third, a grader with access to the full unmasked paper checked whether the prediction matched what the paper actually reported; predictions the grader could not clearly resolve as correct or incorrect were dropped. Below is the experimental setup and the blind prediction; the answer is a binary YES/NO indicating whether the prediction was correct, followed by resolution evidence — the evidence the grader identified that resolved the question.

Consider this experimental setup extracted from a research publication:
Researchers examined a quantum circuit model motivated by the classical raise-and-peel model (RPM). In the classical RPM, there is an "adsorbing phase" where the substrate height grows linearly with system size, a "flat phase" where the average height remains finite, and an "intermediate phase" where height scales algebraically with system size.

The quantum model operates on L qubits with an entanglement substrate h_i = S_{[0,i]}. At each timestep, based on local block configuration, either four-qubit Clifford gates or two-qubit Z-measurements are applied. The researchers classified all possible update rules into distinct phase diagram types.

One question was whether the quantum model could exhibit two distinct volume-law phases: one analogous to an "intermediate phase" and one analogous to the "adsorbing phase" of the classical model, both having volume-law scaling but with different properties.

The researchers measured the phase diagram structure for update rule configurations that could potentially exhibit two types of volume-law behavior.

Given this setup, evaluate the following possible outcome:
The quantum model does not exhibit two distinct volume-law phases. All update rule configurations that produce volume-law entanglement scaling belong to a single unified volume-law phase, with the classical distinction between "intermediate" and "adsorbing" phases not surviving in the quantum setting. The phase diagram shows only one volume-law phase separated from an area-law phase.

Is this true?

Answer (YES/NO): NO